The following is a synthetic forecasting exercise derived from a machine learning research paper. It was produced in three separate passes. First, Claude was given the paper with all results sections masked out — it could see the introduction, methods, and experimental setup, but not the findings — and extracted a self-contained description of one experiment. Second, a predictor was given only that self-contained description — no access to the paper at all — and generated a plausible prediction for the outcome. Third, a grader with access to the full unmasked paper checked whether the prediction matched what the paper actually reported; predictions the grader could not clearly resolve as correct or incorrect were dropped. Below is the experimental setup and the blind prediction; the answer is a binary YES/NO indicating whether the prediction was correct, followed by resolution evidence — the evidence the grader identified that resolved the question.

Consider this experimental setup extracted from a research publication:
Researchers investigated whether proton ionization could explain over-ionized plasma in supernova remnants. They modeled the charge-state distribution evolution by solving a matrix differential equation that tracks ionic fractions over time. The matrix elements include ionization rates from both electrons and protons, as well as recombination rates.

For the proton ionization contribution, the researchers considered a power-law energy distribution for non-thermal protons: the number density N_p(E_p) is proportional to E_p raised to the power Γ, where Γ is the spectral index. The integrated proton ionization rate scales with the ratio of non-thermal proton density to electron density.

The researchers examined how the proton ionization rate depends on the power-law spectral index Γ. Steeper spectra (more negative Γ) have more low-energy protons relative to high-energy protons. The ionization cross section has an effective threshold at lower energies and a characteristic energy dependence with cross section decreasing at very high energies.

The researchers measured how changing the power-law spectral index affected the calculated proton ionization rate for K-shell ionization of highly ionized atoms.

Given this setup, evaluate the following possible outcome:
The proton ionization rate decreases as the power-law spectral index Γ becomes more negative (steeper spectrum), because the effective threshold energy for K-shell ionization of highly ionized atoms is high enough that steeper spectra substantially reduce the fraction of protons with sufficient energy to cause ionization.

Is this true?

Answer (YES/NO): YES